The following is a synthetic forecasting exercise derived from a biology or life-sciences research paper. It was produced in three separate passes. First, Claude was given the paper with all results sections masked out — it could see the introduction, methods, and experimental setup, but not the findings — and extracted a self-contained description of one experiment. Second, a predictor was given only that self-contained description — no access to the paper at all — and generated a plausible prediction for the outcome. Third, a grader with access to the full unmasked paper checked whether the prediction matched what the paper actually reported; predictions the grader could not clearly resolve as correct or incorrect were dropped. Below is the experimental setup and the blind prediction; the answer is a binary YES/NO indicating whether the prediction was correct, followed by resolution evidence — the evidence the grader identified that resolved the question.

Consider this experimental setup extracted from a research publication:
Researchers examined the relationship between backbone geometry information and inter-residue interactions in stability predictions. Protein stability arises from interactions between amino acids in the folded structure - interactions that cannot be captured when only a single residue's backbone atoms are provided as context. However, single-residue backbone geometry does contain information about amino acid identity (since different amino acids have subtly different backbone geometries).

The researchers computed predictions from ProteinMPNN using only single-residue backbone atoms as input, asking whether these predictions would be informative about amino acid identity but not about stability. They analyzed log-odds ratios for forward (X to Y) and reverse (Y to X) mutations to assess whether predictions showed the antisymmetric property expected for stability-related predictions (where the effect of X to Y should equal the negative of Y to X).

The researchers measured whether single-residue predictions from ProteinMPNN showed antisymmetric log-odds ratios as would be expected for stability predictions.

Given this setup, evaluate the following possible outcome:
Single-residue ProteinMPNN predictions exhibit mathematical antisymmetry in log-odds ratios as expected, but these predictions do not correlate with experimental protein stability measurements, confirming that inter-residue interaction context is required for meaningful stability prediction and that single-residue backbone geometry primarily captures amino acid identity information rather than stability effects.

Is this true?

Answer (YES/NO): NO